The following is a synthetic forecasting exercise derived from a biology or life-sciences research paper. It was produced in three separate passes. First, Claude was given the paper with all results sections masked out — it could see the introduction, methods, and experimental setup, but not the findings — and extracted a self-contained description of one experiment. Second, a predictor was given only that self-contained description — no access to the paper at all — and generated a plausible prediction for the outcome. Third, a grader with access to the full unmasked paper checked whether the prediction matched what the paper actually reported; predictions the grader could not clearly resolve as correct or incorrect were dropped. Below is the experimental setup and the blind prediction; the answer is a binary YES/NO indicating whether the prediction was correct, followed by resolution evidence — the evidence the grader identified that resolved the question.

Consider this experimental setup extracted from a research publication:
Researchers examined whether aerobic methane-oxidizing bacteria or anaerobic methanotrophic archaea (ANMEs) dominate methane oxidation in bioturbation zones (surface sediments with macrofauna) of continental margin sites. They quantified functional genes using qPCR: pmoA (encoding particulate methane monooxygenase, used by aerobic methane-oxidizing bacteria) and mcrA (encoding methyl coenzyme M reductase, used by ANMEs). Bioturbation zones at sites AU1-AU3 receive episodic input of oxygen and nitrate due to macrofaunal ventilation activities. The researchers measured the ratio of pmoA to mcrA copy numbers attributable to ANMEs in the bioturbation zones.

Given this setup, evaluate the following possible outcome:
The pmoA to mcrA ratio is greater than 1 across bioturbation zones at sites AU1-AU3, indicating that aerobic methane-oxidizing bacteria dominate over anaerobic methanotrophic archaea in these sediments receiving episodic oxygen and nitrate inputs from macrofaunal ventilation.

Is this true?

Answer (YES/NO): YES